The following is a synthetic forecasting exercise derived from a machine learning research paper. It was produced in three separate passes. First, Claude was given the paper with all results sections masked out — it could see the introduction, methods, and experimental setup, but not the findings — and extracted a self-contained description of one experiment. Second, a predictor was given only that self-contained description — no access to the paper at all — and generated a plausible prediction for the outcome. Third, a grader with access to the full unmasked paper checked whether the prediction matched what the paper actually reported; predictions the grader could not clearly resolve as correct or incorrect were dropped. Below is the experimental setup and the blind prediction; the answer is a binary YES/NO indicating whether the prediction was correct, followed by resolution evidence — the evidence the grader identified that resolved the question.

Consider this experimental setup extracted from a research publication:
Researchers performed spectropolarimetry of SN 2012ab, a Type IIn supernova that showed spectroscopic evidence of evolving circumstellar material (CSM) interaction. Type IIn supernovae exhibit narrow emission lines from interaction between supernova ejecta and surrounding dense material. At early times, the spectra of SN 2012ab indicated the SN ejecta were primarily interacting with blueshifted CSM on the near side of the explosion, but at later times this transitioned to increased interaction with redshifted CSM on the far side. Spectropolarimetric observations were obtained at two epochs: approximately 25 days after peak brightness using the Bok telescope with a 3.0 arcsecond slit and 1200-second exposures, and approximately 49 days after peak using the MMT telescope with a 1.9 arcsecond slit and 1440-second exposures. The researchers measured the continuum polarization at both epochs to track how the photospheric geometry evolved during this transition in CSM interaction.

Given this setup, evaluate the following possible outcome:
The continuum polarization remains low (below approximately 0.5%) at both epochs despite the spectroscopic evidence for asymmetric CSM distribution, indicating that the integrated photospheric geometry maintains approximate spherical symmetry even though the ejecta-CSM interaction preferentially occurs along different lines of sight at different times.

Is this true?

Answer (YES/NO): NO